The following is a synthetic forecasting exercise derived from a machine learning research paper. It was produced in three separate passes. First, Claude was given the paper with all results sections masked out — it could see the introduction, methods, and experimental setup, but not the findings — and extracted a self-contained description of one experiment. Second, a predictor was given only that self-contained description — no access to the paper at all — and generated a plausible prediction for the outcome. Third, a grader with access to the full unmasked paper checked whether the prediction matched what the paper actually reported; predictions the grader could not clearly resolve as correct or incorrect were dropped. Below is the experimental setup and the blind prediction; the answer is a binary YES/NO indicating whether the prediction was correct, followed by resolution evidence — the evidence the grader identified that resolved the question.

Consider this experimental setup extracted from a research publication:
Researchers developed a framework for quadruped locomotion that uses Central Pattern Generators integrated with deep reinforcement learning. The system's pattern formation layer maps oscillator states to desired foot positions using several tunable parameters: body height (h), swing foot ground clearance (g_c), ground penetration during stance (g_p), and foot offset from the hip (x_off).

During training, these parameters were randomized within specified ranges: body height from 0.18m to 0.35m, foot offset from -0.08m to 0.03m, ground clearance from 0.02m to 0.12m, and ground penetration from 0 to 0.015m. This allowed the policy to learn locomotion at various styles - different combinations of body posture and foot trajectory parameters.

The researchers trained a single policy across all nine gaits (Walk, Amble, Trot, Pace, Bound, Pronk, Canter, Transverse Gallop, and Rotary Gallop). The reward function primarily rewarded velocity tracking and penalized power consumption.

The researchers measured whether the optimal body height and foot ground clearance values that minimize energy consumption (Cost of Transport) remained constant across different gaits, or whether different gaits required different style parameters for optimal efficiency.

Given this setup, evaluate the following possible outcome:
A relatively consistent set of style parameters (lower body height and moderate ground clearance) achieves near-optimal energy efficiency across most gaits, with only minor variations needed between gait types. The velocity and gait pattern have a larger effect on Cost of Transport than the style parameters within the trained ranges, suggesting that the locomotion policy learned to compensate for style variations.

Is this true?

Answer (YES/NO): NO